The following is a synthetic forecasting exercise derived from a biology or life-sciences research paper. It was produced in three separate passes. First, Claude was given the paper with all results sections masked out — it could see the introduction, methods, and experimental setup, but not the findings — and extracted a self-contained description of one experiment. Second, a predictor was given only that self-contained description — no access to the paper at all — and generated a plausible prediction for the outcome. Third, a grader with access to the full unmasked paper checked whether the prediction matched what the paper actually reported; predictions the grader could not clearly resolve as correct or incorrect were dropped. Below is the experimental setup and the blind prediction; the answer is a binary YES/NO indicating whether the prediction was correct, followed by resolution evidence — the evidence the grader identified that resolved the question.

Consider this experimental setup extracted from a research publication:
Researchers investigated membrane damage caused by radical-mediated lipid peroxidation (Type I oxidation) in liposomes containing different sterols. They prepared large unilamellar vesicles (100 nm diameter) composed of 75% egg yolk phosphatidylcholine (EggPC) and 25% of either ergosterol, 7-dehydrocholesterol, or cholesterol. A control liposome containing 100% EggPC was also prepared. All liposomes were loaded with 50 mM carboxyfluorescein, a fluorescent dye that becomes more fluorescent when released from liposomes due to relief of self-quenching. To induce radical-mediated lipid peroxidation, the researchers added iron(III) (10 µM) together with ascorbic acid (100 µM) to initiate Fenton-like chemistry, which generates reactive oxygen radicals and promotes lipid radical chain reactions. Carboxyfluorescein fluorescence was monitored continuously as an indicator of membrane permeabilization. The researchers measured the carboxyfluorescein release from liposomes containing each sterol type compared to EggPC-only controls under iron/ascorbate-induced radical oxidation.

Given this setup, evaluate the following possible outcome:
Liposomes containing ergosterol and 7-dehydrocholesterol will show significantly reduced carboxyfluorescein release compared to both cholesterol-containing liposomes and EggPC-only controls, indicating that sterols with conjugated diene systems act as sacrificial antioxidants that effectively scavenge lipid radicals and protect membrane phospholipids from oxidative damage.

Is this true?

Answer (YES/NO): YES